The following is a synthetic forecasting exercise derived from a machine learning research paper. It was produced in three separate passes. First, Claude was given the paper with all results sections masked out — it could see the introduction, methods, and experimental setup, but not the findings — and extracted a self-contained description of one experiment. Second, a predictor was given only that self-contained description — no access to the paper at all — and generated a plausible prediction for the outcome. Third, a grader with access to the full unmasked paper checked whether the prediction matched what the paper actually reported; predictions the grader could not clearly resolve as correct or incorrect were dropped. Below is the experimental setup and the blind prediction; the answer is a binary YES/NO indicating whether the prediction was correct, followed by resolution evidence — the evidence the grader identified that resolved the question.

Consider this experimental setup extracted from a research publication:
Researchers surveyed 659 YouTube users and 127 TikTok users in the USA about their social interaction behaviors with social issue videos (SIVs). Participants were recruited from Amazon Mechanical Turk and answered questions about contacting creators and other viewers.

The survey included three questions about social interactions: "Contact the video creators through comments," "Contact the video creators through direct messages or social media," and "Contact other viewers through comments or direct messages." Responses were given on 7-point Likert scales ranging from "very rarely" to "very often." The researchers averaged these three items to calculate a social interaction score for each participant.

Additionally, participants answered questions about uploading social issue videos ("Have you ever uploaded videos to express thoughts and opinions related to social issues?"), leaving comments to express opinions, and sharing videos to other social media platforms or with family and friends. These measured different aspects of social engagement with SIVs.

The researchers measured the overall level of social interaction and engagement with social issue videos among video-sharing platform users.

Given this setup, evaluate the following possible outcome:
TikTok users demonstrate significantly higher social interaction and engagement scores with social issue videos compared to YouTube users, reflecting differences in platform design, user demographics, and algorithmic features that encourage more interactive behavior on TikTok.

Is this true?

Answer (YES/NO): YES